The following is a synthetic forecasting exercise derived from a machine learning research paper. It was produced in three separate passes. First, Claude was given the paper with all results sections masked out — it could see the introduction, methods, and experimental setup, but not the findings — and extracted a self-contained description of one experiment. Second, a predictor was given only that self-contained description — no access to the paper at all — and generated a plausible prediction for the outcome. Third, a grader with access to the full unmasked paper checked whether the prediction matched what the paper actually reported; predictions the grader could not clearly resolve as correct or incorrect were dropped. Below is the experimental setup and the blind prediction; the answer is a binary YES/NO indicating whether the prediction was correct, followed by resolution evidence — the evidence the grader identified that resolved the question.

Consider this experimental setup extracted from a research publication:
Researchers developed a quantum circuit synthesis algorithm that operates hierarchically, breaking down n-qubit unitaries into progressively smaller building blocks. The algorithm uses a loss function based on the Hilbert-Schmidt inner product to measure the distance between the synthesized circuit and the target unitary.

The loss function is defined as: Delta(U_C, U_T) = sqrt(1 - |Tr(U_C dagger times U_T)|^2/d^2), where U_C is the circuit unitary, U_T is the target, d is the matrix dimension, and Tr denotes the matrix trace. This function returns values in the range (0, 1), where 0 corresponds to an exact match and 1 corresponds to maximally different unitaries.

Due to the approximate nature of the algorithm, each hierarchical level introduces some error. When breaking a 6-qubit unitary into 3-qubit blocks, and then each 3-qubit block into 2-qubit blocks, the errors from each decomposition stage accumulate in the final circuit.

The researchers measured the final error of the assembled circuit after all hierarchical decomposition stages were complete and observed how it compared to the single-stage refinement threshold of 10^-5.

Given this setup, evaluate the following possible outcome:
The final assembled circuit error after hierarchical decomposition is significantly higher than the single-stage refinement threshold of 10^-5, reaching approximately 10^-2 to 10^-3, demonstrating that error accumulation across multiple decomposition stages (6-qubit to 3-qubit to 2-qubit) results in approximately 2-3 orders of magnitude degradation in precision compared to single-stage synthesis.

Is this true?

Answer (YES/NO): NO